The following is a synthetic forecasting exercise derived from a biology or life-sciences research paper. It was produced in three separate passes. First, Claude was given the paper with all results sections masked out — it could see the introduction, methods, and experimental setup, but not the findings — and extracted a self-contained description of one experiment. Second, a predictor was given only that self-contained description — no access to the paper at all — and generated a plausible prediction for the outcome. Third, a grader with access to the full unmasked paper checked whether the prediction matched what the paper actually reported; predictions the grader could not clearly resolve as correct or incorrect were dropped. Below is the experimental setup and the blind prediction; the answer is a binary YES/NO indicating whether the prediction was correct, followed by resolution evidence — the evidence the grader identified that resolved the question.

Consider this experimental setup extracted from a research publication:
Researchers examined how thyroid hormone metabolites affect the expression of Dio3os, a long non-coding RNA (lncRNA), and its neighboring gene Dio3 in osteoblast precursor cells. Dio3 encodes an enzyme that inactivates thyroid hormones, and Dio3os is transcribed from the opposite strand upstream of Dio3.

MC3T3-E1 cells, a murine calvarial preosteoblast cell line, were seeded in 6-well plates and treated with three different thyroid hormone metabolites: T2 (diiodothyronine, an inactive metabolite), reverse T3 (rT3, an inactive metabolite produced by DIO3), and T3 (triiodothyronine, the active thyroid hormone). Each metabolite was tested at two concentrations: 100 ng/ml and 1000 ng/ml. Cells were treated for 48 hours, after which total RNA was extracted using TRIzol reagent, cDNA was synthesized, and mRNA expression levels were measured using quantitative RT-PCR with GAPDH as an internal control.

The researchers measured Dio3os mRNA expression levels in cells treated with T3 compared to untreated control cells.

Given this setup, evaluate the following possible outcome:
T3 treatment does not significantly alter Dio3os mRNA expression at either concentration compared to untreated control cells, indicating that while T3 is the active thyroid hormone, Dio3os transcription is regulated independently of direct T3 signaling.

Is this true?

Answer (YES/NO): NO